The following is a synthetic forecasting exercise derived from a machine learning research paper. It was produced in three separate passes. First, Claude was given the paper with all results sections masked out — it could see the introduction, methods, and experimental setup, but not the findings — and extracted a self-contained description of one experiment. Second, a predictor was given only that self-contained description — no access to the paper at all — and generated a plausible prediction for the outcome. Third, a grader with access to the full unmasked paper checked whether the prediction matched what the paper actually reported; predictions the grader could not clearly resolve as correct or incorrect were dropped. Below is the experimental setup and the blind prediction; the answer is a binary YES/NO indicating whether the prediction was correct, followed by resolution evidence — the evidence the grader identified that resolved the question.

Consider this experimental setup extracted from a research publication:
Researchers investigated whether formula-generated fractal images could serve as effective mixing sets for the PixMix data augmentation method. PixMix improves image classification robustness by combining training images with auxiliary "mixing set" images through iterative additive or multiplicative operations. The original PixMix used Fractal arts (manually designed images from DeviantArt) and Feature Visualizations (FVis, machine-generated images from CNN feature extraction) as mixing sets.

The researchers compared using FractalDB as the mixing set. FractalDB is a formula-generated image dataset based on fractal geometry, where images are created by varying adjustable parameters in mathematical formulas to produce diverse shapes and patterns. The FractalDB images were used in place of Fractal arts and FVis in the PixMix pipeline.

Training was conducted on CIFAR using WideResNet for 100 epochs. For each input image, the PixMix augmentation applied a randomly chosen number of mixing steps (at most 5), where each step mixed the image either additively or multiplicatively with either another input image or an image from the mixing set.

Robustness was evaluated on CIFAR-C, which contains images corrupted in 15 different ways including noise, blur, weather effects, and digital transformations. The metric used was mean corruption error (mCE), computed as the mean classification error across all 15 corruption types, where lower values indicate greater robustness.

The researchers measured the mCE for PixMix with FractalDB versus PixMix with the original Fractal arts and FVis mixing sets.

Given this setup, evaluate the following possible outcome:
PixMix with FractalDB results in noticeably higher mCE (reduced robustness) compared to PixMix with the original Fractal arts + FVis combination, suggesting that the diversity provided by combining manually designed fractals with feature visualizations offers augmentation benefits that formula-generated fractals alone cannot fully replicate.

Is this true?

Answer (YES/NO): YES